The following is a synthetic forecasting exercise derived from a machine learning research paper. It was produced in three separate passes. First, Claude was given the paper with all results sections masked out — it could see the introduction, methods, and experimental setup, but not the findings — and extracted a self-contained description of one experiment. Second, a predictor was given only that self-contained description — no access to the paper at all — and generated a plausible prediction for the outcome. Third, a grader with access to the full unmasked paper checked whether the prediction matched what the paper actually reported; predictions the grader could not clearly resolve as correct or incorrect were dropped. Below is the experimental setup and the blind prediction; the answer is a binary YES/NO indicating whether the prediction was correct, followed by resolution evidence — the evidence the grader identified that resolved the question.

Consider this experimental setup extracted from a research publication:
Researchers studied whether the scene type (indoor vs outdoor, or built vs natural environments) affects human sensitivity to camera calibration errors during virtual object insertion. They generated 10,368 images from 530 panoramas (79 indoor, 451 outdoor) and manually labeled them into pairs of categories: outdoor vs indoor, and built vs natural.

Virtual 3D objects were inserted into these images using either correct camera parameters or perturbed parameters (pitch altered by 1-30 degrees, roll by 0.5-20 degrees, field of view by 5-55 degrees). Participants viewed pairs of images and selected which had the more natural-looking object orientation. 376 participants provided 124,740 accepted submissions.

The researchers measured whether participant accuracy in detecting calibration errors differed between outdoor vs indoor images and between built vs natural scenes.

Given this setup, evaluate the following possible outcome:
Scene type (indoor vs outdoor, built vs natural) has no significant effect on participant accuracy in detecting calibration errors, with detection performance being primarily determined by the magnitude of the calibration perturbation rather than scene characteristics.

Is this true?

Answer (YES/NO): YES